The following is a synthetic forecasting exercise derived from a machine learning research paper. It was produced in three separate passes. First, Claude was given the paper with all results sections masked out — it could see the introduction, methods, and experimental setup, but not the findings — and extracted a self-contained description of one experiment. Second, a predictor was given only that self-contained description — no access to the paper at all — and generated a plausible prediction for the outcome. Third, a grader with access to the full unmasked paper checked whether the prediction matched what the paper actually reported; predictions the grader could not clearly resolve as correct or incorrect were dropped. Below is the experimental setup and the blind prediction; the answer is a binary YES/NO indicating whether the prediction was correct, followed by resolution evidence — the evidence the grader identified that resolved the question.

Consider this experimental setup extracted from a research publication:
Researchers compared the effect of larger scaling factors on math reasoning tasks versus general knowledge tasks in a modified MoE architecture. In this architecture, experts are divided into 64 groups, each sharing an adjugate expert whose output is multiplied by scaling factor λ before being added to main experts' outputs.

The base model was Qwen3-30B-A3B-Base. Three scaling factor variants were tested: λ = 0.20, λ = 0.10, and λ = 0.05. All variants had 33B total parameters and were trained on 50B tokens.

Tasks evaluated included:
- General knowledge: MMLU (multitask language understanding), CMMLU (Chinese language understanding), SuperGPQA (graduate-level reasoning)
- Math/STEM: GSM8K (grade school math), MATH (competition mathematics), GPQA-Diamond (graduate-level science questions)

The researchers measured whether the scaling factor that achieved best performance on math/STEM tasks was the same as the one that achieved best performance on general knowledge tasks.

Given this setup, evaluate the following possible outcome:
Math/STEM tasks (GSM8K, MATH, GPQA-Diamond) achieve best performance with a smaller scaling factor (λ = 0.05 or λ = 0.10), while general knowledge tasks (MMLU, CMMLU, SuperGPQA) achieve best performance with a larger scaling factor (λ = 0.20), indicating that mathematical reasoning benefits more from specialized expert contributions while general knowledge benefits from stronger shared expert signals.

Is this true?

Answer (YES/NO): NO